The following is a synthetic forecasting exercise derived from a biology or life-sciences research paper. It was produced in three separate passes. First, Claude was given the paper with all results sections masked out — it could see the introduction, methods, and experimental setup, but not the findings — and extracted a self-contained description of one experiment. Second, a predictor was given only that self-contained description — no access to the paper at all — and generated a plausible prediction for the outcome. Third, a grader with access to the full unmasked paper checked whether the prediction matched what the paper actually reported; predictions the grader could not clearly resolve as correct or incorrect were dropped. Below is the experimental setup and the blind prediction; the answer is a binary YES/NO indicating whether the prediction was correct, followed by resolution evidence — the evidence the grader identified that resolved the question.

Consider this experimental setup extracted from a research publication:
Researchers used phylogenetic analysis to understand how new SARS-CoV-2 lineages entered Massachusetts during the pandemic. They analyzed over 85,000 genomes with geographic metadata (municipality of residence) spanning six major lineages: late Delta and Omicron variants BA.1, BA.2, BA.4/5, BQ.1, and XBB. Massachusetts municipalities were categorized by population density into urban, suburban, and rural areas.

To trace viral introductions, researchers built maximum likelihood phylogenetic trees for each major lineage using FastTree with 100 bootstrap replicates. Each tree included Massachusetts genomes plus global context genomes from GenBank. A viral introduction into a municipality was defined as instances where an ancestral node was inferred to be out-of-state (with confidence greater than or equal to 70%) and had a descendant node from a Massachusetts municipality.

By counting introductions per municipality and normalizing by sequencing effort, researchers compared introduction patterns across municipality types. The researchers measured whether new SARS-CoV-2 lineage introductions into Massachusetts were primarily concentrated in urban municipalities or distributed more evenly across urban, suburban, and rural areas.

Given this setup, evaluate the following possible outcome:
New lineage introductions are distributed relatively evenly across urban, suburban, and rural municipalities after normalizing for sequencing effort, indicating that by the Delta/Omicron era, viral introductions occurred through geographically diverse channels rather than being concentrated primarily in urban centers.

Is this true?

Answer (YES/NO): NO